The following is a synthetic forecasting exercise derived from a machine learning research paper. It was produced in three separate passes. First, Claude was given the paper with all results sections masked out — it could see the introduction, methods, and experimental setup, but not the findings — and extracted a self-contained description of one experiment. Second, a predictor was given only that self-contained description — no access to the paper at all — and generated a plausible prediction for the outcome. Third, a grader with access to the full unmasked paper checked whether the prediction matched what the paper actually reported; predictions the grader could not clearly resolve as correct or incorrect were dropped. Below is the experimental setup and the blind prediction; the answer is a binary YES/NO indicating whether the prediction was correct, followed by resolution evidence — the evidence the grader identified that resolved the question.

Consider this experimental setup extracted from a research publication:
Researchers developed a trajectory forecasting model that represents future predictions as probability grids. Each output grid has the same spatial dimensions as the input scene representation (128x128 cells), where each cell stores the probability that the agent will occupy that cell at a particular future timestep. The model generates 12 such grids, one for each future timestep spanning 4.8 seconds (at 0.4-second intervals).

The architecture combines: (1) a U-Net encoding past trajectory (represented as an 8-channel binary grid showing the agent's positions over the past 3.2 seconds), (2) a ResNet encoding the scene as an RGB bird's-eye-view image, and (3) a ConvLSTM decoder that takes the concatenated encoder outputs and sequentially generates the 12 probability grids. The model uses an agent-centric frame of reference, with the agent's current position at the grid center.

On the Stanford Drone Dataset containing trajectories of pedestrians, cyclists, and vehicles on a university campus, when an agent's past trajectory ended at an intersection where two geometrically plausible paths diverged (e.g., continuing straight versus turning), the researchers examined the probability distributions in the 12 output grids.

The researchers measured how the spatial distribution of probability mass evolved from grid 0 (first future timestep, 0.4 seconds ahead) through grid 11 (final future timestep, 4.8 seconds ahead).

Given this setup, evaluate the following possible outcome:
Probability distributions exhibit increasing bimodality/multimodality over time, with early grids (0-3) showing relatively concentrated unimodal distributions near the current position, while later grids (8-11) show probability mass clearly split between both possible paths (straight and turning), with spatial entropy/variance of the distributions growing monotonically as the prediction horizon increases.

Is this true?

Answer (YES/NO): NO